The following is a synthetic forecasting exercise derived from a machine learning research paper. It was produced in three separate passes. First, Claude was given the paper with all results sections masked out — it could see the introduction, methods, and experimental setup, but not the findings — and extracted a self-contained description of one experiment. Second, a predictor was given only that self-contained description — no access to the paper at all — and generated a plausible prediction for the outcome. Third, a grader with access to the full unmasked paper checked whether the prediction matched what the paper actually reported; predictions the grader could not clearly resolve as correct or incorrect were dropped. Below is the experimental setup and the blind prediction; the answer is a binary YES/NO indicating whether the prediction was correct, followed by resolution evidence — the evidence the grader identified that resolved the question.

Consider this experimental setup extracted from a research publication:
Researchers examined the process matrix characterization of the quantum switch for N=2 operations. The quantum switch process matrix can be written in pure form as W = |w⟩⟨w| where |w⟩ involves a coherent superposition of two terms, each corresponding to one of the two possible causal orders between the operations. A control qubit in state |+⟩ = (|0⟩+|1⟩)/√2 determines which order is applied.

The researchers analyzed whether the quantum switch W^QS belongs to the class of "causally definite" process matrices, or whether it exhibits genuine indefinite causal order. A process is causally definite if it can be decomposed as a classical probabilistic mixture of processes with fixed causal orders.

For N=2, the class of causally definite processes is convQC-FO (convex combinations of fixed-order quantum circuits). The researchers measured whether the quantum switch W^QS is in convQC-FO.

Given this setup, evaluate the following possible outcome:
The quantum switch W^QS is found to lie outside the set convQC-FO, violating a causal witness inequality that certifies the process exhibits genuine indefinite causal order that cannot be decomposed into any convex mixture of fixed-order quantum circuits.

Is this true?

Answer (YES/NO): NO